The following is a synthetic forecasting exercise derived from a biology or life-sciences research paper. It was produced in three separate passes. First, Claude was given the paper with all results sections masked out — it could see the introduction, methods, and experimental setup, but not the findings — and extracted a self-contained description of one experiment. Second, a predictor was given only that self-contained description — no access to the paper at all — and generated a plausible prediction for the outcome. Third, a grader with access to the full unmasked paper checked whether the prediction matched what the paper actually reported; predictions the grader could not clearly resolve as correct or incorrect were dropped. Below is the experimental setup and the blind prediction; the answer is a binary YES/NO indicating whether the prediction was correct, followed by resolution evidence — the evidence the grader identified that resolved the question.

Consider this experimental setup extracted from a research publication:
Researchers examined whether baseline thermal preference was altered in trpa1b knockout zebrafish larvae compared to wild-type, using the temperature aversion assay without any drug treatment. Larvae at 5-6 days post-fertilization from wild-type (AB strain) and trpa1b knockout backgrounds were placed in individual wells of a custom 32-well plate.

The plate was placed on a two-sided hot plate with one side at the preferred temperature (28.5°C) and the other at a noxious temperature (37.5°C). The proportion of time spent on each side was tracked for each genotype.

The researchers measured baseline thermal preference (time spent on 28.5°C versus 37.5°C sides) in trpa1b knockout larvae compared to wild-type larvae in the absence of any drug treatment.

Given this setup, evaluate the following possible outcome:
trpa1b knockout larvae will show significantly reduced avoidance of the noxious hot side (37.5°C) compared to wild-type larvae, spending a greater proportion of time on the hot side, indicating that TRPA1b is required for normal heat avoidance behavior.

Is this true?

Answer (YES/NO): NO